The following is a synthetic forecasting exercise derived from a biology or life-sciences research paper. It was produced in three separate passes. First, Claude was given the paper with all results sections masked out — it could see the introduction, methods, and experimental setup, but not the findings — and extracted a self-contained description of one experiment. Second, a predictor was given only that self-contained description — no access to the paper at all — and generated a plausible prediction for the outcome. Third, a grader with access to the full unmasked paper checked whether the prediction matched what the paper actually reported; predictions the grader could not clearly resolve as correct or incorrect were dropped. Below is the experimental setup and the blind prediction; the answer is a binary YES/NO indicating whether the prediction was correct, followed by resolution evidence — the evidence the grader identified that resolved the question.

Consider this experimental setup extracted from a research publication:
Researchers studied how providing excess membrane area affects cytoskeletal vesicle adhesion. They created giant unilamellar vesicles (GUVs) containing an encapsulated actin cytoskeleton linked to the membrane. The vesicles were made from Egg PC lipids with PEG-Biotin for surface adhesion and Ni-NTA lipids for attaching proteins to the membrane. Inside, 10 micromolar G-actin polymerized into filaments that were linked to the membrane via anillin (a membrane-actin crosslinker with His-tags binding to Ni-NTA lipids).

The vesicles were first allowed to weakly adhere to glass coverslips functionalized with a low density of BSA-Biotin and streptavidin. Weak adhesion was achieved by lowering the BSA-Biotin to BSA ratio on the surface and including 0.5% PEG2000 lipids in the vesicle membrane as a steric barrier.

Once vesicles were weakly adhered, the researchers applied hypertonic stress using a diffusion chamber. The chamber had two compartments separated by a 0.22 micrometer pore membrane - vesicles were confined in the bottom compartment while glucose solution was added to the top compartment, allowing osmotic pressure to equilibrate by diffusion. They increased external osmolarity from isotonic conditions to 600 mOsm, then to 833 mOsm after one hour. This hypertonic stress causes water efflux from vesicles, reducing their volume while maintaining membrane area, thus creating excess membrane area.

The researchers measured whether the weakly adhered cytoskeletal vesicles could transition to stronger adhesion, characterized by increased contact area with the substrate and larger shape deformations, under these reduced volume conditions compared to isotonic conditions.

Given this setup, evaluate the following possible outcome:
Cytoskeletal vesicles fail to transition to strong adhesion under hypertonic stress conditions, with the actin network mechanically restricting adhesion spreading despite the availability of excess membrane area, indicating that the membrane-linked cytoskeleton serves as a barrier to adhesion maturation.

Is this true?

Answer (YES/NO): NO